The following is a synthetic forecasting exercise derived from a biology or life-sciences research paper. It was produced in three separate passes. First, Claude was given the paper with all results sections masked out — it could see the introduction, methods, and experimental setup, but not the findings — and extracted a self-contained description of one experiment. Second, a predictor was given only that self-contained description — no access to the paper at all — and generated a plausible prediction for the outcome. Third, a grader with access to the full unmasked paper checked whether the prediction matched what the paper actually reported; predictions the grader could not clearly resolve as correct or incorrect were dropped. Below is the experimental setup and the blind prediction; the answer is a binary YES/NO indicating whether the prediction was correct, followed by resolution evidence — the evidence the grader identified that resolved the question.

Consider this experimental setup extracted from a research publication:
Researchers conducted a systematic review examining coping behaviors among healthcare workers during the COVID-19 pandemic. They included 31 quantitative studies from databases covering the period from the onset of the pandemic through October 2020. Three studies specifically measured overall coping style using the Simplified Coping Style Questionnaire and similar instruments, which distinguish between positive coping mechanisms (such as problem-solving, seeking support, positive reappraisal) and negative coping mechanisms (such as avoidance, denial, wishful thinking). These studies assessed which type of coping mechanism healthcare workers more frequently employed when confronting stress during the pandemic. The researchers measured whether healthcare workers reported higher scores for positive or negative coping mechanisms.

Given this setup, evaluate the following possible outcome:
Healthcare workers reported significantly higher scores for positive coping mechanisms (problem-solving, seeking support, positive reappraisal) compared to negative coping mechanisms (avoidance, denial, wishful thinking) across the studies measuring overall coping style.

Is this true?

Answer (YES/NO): YES